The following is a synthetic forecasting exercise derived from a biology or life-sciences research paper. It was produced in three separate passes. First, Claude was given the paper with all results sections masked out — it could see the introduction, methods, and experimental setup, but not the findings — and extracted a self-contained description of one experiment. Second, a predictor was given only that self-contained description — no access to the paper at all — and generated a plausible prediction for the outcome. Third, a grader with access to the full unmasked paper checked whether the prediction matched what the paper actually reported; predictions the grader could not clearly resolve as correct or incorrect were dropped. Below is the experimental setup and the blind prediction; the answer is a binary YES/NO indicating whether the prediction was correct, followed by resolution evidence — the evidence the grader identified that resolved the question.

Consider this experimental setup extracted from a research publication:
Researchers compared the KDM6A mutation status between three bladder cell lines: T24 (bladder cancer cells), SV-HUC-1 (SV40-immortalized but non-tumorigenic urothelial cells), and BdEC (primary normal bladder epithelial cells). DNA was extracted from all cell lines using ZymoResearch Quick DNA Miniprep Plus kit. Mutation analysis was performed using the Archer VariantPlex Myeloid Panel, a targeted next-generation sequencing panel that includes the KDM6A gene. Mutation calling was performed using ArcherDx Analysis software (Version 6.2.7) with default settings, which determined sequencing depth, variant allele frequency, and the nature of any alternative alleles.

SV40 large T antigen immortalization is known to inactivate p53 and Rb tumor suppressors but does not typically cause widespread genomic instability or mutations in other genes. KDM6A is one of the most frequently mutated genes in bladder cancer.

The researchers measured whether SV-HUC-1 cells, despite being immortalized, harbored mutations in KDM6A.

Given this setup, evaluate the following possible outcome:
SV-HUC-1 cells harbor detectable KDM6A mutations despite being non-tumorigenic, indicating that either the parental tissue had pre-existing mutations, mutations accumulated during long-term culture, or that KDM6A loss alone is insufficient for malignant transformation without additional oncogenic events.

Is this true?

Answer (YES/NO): YES